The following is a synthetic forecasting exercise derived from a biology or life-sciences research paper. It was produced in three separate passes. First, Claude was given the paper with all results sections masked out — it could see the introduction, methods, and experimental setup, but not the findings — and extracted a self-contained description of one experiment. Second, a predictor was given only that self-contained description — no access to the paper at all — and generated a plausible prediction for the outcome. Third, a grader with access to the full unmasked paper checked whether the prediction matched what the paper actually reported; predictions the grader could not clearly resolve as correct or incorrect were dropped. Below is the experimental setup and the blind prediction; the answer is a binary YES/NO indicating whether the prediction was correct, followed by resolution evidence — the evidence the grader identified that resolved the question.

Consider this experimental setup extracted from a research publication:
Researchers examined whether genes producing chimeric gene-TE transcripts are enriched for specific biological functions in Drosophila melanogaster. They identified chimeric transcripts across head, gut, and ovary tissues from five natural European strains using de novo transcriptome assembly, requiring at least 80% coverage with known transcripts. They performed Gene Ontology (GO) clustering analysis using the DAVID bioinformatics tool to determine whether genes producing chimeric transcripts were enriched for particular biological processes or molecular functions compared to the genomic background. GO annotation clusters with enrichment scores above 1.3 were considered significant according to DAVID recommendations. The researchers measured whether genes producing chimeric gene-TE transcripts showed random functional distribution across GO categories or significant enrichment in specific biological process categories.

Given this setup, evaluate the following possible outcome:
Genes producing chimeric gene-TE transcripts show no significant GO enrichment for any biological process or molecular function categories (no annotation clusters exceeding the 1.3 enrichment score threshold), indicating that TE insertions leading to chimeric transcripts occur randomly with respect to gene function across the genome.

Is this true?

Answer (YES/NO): NO